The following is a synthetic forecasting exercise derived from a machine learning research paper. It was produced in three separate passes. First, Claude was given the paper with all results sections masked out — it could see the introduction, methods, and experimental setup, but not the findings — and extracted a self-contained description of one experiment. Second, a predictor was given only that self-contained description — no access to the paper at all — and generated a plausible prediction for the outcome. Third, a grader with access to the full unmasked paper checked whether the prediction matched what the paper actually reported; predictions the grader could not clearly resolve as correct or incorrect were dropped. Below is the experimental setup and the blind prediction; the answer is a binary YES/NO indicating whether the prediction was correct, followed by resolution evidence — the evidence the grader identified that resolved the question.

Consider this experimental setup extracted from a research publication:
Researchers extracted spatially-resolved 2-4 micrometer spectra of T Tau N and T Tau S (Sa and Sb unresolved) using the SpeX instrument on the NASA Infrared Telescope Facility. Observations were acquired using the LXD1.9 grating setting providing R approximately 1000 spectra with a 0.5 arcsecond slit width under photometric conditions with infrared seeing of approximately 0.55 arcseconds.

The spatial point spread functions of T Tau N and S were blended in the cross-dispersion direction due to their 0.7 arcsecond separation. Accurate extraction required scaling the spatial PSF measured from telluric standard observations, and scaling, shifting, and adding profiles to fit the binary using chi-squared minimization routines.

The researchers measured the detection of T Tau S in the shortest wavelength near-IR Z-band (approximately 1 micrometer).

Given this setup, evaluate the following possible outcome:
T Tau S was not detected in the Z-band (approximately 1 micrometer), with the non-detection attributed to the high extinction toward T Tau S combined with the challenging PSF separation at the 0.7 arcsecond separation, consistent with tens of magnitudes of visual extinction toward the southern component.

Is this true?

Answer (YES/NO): NO